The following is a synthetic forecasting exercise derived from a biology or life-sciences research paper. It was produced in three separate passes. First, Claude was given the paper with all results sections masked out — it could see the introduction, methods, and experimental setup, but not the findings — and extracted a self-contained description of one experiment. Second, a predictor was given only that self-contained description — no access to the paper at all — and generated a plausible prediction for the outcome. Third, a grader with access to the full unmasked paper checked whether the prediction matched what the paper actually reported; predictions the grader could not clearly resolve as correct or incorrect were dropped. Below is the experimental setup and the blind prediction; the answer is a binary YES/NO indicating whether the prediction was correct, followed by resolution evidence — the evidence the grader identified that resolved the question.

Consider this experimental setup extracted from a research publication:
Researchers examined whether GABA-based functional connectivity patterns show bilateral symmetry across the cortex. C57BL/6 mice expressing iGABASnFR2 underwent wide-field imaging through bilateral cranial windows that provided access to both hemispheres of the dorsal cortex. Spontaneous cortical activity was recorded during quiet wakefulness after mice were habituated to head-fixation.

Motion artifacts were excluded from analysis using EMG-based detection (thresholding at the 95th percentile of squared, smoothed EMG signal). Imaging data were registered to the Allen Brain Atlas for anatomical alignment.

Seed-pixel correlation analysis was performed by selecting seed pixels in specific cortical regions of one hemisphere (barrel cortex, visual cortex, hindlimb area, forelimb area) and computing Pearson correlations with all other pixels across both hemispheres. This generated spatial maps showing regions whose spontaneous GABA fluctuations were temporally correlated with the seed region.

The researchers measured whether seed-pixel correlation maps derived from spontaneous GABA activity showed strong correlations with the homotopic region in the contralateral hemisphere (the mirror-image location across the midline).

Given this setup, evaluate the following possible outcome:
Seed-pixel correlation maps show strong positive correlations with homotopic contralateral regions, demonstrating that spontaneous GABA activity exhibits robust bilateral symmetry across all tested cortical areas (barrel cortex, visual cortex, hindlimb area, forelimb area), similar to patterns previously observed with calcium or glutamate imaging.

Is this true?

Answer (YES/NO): YES